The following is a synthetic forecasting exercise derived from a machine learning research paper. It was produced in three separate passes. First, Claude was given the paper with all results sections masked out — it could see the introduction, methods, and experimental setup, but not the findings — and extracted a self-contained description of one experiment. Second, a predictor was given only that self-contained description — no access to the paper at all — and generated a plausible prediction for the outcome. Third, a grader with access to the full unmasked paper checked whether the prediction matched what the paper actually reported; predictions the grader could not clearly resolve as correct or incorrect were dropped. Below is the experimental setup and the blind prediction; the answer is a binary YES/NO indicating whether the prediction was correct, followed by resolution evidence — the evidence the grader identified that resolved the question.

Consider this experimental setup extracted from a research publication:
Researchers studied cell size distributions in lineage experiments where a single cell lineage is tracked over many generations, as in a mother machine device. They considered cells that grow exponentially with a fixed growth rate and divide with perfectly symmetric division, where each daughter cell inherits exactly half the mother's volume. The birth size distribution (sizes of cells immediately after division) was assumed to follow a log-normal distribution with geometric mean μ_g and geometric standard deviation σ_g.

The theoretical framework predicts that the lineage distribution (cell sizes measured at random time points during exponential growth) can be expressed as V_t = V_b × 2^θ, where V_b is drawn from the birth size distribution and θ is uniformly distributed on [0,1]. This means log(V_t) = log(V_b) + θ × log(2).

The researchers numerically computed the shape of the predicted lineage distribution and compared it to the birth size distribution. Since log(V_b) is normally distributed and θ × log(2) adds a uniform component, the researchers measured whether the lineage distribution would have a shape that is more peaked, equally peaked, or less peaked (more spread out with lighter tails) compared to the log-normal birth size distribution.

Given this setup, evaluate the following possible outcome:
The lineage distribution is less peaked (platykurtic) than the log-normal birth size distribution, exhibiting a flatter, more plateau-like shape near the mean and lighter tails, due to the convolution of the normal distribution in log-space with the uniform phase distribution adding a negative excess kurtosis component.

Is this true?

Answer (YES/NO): YES